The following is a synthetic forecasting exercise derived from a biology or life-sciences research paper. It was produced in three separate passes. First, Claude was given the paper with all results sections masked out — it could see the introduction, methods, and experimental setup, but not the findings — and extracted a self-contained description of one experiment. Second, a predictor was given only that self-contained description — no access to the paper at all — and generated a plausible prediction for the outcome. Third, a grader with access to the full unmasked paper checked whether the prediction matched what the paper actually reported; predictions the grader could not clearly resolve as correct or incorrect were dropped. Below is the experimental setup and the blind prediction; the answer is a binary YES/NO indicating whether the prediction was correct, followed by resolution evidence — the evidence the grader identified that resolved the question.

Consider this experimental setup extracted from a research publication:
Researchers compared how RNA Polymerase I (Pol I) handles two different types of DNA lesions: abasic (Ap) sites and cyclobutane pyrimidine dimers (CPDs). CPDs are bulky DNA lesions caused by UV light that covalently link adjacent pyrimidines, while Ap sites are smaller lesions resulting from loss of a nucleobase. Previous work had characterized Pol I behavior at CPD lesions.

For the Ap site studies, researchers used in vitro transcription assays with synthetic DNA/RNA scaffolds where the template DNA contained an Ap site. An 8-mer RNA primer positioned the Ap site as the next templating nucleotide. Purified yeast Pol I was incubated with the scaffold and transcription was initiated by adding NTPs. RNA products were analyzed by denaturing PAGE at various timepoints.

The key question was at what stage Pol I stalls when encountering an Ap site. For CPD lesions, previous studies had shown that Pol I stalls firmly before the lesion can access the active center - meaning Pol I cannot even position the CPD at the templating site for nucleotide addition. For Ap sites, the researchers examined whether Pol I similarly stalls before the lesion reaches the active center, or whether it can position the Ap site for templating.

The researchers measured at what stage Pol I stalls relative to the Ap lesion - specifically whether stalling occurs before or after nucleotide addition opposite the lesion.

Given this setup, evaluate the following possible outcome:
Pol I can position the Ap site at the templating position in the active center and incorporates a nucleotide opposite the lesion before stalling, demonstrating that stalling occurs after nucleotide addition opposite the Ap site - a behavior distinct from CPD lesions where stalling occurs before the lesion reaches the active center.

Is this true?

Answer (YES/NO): YES